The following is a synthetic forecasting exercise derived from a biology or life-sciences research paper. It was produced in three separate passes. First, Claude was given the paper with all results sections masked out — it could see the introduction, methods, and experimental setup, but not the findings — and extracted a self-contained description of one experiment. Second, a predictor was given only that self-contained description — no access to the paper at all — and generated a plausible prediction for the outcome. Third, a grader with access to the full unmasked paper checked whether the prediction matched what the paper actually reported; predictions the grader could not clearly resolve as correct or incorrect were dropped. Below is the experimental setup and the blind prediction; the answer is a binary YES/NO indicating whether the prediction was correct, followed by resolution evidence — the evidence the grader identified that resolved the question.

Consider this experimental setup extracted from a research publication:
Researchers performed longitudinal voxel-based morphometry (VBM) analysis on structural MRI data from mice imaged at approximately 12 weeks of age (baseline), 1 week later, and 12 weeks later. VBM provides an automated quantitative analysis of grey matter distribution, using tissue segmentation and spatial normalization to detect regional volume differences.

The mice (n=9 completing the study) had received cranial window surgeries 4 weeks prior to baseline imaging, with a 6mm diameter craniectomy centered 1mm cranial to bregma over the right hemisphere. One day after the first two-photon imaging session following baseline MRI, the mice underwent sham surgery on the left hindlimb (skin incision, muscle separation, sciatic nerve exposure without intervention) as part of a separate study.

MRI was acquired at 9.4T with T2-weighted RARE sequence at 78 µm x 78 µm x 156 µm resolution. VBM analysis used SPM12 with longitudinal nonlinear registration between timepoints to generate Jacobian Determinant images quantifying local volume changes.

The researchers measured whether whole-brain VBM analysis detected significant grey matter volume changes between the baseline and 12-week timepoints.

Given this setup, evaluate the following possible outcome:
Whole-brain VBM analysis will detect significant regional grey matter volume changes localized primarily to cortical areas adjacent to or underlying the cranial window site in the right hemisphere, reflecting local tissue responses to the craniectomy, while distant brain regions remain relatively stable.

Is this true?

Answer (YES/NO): NO